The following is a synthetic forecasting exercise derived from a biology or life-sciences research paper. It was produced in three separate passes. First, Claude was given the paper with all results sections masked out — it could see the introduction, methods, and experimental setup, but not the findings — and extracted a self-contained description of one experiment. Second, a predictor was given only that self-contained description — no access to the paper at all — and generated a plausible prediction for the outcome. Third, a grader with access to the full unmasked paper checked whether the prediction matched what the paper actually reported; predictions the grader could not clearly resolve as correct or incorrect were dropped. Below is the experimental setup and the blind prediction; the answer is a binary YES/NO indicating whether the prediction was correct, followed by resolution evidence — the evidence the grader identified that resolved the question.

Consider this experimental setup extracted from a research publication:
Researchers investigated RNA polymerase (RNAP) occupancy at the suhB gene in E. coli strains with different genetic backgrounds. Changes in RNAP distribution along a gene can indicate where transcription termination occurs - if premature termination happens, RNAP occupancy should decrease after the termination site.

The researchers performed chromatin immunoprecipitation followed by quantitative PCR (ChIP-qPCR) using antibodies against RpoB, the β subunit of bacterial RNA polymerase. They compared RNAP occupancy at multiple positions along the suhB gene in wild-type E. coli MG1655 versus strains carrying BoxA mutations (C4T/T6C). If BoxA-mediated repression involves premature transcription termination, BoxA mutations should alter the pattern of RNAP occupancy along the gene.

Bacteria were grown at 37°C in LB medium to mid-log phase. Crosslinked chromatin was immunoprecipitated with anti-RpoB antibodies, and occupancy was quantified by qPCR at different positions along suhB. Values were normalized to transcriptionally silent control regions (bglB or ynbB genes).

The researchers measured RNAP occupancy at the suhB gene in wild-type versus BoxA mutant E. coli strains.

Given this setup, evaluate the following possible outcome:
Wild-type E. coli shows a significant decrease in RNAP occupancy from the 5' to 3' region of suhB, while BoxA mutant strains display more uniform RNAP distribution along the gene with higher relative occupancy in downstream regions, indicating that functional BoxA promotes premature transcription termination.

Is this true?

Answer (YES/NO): YES